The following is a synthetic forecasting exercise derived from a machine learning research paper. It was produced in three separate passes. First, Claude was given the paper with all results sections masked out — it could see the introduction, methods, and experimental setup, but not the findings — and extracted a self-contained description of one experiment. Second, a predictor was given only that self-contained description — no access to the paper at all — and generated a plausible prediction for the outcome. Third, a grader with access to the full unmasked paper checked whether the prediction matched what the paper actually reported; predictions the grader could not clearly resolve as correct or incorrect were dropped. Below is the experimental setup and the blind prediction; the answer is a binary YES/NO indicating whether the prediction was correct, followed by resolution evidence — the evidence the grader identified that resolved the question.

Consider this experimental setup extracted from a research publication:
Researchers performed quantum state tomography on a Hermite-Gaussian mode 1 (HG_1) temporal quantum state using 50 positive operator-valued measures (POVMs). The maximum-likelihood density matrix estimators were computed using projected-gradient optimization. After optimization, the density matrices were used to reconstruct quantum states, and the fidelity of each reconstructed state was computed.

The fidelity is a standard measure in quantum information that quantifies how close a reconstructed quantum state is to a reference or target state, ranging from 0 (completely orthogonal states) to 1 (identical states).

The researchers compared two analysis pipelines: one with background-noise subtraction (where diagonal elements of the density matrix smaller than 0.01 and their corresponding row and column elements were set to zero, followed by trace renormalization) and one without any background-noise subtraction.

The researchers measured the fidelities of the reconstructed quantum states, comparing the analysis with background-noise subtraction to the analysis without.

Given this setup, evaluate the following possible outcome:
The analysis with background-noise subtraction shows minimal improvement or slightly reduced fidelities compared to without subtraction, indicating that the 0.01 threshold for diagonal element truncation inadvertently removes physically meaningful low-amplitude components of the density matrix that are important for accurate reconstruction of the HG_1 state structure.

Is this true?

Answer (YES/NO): NO